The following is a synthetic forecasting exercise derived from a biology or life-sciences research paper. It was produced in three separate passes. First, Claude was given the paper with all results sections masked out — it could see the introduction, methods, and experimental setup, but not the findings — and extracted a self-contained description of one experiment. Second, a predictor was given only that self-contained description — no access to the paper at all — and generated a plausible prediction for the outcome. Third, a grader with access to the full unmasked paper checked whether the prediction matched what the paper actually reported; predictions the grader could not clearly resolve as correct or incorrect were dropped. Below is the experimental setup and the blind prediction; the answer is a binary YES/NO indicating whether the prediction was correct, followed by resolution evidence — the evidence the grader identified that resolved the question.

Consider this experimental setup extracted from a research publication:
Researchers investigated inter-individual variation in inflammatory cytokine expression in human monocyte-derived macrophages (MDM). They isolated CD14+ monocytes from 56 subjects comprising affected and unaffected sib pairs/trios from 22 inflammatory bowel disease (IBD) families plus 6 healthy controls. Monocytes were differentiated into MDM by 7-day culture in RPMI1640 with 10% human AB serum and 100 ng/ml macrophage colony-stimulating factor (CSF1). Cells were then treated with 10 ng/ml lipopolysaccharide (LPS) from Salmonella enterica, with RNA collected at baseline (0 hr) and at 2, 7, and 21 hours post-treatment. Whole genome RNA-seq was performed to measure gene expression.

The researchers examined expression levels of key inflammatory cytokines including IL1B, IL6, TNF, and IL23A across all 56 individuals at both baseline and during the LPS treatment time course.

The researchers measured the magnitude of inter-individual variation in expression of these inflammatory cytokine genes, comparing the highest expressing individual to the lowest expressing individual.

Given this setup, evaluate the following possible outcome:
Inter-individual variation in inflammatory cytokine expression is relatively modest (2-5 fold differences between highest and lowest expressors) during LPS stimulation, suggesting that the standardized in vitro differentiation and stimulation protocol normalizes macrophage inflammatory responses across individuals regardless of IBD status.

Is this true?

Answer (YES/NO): NO